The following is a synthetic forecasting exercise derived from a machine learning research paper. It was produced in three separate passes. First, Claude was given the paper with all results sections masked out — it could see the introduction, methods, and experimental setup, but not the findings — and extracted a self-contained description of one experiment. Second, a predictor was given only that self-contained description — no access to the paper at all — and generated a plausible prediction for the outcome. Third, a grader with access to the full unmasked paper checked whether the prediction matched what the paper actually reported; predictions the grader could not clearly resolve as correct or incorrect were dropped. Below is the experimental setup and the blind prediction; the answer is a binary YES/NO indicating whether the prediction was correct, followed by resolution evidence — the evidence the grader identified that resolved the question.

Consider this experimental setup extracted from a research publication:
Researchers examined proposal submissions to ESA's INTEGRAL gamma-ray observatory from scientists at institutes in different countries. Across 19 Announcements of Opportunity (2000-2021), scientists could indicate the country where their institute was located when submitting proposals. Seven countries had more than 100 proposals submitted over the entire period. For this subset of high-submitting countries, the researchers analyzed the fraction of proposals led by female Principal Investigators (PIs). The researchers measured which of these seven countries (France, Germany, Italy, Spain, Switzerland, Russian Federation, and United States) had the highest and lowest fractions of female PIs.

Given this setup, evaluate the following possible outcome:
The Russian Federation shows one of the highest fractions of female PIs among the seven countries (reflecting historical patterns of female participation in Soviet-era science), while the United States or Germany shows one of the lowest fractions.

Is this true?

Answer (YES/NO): NO